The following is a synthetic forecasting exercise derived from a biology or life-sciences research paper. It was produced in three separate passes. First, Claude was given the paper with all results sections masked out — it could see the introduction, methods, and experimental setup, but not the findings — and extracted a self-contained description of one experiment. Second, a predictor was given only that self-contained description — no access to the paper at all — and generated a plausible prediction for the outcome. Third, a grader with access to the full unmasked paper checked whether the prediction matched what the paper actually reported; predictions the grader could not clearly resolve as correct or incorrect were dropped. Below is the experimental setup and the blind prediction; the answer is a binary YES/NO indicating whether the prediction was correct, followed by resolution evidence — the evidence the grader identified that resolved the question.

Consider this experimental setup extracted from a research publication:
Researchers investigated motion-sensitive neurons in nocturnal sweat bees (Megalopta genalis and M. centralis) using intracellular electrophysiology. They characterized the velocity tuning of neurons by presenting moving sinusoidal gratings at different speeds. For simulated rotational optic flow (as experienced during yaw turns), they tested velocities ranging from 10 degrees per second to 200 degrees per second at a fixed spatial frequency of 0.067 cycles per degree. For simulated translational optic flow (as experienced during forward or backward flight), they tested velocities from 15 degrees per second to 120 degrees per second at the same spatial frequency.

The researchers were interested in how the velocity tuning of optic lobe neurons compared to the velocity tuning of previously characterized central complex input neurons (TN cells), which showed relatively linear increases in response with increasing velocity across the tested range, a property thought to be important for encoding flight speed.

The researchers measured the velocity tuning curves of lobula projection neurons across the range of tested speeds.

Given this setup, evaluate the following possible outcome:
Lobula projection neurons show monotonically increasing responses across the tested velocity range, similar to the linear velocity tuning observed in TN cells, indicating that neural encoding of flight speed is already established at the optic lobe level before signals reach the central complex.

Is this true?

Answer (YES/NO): NO